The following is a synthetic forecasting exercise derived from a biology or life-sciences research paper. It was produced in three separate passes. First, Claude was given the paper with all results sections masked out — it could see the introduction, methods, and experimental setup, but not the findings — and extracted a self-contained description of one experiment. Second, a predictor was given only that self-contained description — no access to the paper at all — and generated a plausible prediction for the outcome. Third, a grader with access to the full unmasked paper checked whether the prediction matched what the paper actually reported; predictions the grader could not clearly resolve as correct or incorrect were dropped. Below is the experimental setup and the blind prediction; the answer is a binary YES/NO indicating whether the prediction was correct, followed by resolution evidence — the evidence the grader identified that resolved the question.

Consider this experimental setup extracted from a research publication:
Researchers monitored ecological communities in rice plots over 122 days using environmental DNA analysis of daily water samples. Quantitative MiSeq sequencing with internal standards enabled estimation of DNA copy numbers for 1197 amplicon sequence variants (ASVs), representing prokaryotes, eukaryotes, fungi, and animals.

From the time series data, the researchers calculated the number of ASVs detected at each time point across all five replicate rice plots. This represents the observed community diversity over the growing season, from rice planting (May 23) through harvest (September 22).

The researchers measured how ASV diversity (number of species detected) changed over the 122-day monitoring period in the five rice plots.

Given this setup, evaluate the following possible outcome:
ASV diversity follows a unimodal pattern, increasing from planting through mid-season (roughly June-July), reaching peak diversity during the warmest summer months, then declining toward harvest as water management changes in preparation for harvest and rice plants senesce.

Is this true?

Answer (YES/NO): YES